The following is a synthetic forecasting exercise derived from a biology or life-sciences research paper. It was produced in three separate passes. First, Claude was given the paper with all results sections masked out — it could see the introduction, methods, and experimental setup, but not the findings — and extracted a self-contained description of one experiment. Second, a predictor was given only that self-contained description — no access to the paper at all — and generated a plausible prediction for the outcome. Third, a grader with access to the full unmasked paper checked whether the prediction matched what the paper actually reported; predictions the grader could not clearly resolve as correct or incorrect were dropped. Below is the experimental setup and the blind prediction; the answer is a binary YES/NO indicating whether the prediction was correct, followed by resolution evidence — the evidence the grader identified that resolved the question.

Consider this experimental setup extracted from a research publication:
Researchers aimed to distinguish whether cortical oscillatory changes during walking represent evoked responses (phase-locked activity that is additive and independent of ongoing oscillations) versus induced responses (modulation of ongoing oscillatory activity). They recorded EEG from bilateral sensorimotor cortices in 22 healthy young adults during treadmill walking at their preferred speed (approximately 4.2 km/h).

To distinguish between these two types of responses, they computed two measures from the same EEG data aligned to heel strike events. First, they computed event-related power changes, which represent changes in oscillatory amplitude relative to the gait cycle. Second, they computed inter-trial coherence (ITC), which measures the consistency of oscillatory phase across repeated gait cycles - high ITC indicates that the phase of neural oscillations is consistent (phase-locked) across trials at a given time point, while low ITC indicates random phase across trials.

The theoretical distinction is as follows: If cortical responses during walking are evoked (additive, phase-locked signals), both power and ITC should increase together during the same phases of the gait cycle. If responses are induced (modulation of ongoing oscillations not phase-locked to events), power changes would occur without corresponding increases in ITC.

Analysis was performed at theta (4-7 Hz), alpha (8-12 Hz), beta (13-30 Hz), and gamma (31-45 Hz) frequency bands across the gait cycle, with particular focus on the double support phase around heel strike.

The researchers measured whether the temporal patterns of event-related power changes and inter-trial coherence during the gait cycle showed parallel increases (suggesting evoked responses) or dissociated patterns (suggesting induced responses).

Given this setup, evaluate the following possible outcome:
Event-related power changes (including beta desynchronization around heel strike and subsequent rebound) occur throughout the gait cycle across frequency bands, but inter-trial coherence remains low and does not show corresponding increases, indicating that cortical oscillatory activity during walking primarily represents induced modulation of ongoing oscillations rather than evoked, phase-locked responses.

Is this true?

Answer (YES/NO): NO